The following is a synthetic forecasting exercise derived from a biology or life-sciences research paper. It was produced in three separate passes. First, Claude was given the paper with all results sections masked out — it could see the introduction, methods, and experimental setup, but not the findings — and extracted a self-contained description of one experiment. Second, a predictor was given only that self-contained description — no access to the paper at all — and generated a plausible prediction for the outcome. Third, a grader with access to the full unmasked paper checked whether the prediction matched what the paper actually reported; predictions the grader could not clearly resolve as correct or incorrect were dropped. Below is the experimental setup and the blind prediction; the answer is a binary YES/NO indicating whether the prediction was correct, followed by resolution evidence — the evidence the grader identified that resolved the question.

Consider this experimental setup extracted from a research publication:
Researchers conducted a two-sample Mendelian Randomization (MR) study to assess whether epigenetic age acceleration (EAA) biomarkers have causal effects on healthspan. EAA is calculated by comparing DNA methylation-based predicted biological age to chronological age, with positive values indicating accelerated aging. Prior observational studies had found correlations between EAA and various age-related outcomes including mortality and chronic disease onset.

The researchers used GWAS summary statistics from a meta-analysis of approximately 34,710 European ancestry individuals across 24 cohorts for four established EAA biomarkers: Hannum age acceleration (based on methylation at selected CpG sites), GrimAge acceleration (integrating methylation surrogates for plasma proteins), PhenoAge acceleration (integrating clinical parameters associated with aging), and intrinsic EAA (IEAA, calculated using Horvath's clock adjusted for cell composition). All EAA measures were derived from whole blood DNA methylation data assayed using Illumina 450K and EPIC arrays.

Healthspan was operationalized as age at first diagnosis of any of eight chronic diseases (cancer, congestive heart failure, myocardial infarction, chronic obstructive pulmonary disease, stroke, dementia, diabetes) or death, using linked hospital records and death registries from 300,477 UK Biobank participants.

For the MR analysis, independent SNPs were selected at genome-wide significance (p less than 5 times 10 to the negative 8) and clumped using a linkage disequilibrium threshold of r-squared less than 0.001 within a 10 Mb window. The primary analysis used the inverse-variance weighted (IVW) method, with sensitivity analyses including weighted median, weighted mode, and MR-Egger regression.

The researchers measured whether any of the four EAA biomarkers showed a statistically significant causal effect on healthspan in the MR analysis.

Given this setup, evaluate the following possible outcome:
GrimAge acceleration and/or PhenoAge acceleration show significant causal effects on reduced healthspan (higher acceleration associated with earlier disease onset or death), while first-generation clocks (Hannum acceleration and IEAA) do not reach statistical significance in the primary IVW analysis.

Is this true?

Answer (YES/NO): NO